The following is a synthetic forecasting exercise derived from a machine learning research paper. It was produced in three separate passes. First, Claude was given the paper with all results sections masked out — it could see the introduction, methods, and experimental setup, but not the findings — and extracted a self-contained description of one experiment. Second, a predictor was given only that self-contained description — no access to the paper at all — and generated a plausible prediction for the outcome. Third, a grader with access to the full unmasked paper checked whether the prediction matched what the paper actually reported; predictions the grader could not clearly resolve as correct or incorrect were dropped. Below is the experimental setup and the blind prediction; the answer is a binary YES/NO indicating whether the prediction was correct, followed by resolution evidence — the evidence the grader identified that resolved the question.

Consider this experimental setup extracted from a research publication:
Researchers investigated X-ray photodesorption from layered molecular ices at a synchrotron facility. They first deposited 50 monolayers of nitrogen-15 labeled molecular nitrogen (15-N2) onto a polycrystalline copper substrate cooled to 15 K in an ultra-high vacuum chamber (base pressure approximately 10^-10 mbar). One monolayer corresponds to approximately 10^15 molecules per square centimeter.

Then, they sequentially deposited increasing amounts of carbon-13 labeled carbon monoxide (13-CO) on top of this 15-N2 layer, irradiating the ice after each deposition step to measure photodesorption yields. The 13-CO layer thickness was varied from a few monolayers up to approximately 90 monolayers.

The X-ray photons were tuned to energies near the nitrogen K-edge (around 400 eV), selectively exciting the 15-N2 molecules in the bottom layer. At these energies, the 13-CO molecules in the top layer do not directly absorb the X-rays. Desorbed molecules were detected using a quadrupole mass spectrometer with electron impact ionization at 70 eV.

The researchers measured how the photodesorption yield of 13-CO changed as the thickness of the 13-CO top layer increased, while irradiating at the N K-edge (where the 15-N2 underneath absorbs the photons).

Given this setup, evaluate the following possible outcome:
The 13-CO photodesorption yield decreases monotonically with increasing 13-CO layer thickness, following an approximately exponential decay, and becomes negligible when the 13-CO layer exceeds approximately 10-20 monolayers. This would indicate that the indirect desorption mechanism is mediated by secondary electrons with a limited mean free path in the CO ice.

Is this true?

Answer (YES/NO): NO